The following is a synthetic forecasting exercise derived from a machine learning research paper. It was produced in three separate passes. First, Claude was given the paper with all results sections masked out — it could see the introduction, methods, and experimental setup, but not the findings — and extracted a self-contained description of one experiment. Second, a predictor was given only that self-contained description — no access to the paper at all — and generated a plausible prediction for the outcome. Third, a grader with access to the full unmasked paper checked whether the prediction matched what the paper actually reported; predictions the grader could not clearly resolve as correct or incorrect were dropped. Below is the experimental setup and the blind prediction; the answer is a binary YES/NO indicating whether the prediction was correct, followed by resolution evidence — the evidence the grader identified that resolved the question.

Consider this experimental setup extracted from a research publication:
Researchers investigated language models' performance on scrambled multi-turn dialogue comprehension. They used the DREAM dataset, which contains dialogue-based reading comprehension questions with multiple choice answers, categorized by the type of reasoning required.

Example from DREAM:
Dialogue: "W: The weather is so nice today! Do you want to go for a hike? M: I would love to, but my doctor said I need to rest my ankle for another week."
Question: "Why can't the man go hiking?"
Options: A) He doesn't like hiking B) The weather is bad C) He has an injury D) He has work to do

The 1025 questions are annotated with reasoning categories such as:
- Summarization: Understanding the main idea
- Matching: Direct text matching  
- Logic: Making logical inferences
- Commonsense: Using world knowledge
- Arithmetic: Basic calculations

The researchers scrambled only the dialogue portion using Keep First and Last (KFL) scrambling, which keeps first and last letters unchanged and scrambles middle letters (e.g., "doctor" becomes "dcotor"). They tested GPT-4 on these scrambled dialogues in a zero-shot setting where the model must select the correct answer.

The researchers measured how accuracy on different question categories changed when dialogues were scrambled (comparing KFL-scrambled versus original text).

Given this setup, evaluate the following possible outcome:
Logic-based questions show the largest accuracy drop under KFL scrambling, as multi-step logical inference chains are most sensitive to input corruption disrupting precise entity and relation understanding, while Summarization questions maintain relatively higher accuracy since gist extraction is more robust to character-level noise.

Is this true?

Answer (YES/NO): NO